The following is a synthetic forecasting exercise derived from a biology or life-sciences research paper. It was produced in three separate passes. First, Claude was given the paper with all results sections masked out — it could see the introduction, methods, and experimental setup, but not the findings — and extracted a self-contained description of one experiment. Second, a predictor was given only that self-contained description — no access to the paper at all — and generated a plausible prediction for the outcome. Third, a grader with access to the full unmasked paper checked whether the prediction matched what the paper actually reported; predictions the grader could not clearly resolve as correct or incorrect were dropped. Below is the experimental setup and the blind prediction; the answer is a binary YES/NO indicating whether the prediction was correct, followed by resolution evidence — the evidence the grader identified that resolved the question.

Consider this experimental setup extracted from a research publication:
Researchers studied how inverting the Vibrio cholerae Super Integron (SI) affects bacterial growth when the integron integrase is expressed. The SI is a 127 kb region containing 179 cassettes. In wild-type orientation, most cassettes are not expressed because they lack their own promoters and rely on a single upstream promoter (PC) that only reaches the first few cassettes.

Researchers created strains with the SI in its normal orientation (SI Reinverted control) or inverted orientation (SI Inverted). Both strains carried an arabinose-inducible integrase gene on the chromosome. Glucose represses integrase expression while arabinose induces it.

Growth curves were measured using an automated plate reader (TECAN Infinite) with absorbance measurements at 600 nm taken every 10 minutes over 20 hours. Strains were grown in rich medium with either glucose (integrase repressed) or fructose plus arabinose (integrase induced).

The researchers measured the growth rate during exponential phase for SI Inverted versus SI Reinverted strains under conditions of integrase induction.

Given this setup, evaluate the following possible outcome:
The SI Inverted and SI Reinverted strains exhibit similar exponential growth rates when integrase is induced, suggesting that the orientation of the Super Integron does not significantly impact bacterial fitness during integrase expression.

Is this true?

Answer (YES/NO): NO